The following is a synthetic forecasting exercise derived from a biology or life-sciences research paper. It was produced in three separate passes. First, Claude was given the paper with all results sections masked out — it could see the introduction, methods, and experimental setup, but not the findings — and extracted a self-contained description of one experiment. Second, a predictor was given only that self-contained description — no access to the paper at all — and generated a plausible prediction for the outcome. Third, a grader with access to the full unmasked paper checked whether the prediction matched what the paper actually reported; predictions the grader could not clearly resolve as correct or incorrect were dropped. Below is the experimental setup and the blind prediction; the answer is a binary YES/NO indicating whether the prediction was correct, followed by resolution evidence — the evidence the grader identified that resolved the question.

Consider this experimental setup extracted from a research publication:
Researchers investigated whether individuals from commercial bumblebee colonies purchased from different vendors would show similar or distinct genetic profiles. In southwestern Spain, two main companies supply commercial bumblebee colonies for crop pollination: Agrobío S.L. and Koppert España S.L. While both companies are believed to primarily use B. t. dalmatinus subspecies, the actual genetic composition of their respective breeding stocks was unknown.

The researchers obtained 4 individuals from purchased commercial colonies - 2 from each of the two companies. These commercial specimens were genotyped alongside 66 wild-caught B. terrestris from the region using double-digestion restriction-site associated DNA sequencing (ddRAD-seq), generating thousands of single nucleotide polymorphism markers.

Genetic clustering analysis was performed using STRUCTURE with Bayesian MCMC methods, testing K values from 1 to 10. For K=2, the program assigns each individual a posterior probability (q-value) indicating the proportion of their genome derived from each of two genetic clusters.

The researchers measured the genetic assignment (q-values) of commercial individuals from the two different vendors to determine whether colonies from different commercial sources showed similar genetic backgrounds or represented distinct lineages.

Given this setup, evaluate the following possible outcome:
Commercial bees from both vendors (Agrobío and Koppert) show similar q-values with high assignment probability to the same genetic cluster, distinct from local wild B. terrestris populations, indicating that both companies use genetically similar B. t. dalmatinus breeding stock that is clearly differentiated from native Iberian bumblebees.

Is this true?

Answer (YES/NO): NO